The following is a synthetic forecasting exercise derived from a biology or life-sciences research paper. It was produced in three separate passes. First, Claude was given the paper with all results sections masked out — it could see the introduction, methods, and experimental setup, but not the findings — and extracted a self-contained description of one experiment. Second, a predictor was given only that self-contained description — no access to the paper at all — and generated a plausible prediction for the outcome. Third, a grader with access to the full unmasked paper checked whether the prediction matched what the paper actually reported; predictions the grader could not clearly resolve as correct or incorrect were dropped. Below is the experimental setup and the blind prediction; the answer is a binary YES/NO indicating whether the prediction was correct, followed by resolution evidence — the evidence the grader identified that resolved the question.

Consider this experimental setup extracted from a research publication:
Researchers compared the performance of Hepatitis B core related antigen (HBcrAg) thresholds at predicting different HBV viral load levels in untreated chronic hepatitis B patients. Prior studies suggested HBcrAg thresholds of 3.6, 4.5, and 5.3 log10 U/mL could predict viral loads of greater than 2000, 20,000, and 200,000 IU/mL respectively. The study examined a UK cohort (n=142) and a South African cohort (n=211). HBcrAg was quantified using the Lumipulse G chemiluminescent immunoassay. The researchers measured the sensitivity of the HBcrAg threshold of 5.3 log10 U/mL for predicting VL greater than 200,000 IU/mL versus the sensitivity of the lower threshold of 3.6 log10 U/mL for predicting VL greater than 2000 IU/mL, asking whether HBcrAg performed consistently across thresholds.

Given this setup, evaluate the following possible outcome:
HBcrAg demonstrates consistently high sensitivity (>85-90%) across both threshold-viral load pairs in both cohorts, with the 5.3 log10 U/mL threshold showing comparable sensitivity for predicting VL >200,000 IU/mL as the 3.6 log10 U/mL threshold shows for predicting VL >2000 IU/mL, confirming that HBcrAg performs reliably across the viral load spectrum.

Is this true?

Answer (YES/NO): NO